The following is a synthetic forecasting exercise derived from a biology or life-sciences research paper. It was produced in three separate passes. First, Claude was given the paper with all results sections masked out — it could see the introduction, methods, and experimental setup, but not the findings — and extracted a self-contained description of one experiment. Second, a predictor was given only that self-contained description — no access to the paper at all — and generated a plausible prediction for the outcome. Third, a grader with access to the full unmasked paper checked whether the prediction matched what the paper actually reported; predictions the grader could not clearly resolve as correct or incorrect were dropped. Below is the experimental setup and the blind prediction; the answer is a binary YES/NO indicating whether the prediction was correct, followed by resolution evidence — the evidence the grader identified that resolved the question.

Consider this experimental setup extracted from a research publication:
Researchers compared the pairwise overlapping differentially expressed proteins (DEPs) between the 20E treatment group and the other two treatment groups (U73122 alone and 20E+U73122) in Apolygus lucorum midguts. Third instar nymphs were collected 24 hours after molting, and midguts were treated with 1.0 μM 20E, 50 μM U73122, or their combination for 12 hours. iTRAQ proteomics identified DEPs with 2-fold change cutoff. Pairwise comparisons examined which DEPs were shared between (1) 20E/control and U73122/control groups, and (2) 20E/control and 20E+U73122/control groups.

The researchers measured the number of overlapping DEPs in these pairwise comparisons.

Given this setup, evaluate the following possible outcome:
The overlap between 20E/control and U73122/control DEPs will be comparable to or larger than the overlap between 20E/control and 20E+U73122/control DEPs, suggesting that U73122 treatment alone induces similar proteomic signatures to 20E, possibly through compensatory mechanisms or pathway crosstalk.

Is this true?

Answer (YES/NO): YES